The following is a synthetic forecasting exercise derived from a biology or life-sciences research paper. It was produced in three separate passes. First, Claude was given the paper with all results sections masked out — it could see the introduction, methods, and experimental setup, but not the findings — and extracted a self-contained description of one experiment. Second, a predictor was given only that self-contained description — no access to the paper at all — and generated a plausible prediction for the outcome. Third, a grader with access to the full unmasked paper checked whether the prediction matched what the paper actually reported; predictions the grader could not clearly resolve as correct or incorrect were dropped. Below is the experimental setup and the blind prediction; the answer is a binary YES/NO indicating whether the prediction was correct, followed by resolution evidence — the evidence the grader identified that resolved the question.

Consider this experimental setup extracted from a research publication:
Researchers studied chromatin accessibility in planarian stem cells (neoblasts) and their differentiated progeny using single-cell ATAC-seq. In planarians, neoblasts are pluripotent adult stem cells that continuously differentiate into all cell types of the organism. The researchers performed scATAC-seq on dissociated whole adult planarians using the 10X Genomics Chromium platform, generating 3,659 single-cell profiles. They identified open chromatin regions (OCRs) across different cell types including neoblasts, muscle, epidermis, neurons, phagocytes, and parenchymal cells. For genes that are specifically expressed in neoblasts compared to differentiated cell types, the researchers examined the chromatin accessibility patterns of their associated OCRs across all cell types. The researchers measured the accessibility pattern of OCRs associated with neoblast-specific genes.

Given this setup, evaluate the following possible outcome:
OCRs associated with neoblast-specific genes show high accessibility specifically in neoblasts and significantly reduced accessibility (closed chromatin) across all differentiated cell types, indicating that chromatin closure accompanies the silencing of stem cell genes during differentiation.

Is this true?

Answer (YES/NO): NO